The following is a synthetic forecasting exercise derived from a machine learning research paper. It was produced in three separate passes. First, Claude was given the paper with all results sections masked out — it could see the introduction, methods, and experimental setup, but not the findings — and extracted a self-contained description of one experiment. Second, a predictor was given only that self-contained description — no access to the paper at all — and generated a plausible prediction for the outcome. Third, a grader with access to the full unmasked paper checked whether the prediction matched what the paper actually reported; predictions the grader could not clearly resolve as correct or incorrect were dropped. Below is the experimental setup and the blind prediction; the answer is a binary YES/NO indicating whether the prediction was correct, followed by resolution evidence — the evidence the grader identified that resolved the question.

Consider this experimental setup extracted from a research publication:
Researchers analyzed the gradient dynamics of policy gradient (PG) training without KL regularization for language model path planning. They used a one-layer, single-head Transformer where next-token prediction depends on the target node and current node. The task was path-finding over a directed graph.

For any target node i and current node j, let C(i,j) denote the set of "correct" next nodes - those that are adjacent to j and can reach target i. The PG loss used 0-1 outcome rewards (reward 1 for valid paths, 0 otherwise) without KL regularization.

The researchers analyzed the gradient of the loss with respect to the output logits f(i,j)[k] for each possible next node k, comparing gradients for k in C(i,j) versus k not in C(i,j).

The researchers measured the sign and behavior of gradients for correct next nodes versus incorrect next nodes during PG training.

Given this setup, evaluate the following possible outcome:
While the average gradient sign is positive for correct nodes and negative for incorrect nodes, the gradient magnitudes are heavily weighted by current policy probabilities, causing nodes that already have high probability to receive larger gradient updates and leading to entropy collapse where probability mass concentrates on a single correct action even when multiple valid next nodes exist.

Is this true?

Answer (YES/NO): NO